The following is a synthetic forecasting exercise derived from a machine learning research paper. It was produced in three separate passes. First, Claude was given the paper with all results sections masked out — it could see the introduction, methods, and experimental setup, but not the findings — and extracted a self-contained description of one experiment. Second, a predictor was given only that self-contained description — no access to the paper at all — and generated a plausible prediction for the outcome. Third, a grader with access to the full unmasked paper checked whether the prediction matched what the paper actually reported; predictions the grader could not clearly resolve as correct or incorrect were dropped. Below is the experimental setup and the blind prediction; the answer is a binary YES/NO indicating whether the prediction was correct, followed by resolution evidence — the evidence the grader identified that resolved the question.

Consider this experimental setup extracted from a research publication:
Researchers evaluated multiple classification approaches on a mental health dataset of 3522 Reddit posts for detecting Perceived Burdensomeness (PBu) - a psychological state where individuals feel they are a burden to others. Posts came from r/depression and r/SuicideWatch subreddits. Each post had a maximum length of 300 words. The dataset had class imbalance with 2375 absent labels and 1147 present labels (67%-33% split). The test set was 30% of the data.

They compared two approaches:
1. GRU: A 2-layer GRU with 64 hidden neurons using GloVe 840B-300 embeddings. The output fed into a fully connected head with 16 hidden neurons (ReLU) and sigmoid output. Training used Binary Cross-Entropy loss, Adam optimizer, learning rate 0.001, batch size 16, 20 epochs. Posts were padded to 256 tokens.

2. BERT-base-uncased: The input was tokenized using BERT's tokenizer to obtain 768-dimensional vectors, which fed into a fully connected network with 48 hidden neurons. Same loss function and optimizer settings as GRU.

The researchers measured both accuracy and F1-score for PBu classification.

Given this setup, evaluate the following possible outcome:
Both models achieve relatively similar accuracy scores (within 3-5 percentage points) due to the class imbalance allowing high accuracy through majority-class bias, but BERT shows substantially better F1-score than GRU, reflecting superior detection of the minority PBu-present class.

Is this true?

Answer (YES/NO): NO